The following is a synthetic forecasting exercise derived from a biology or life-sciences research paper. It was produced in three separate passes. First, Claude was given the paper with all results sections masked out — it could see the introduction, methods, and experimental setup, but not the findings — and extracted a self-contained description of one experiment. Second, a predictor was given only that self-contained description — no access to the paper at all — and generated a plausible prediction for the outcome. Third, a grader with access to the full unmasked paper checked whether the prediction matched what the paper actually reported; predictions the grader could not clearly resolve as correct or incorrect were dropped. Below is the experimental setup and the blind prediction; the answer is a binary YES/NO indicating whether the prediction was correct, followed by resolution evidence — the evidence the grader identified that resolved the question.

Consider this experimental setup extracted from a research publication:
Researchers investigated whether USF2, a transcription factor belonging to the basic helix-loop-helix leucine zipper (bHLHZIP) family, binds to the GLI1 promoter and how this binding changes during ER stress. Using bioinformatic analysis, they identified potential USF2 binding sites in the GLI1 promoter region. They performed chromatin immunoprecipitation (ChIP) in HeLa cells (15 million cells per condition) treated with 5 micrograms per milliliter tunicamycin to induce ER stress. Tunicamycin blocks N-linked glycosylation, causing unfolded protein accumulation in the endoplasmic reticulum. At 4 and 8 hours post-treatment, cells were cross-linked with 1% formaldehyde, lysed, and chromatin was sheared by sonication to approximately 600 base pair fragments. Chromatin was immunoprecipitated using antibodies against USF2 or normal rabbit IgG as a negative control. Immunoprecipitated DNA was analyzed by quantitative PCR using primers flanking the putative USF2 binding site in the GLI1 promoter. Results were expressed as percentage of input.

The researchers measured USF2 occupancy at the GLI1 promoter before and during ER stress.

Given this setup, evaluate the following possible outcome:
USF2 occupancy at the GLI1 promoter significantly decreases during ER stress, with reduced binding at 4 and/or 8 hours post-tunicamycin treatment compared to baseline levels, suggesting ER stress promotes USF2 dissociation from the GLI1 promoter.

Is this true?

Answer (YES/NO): NO